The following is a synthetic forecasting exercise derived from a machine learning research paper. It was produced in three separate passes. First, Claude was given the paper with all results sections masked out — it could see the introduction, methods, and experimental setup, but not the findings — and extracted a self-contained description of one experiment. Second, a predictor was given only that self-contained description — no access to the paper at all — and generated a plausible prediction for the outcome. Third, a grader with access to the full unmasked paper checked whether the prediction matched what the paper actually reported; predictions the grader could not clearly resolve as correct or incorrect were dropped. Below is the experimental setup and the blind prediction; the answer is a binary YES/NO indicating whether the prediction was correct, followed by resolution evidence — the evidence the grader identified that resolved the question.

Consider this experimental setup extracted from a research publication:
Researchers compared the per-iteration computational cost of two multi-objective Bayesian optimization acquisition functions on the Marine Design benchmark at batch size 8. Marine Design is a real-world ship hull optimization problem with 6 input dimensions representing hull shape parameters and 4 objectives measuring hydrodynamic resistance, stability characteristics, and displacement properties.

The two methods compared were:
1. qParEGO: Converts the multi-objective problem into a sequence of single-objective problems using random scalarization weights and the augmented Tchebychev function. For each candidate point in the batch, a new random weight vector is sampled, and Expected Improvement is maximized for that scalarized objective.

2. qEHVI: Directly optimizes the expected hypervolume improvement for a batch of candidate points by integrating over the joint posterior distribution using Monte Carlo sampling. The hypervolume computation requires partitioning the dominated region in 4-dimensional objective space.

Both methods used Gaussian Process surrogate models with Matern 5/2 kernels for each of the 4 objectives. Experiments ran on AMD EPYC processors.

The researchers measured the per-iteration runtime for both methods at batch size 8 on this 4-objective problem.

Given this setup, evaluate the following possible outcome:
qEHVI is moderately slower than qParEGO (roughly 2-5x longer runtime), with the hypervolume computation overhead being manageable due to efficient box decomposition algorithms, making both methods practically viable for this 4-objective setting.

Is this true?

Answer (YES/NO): NO